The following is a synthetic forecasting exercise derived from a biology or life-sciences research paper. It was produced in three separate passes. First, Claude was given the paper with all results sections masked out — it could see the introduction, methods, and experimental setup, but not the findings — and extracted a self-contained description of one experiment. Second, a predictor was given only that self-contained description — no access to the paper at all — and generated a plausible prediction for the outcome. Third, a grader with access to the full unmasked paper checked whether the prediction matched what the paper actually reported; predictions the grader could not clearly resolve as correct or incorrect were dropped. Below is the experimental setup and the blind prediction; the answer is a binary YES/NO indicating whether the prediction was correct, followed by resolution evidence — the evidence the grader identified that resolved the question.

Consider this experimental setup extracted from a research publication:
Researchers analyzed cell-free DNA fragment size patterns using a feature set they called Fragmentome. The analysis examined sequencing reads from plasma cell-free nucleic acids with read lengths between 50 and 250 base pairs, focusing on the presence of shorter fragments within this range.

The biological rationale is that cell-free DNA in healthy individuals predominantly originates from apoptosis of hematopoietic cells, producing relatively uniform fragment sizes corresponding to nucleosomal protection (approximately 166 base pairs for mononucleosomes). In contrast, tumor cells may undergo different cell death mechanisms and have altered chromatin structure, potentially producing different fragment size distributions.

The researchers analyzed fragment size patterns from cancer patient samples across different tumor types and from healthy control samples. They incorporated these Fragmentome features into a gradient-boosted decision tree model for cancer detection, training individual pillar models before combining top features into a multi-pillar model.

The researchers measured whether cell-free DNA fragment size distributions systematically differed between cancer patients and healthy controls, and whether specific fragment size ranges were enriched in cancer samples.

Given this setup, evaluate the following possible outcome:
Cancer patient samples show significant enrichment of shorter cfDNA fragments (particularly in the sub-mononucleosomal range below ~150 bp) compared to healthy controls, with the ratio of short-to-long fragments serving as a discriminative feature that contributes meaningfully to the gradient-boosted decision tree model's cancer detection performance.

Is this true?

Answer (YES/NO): NO